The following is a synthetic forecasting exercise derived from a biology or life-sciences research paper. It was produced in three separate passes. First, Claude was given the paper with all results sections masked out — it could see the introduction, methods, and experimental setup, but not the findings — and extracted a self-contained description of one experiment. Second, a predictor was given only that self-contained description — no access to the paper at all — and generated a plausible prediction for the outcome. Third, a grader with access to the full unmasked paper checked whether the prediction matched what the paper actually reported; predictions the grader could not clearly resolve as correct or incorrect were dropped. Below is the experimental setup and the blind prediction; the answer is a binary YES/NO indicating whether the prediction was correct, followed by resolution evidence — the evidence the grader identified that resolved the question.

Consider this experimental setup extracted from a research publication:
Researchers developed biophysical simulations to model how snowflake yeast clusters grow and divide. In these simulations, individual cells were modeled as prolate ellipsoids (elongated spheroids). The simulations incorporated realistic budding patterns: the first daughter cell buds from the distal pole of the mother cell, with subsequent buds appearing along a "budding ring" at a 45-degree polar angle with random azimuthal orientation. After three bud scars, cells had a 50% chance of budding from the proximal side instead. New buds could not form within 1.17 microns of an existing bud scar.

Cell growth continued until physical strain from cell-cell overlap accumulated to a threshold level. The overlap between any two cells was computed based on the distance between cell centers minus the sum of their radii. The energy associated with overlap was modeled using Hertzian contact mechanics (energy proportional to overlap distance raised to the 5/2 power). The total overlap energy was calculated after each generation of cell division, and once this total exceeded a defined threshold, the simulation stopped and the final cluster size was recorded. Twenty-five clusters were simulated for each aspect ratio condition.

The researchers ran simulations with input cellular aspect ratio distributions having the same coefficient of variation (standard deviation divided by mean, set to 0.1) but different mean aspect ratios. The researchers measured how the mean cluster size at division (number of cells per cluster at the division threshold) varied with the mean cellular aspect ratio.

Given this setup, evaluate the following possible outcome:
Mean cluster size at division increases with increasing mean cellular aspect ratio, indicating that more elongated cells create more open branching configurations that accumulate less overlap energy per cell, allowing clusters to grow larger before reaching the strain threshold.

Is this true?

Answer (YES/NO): YES